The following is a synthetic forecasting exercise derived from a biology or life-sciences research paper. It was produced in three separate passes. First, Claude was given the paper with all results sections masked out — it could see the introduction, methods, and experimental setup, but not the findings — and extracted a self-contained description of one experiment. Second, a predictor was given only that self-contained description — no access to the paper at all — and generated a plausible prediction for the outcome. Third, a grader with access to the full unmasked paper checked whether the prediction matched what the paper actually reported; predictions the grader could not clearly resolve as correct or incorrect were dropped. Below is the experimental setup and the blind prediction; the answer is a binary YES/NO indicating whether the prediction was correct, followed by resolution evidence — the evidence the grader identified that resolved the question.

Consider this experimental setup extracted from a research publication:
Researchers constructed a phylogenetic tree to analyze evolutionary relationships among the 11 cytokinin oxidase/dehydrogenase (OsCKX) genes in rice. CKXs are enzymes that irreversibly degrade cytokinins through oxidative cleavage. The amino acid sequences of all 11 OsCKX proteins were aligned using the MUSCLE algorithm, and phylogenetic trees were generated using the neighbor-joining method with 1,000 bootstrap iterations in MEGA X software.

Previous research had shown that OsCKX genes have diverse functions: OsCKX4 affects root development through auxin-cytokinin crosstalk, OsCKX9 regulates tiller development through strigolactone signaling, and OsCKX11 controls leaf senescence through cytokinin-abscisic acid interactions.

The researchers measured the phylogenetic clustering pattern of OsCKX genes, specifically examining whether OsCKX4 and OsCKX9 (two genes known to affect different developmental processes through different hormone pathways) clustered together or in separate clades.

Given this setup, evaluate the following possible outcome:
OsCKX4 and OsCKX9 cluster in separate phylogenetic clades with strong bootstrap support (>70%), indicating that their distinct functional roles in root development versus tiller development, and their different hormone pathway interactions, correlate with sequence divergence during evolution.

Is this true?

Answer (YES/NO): NO